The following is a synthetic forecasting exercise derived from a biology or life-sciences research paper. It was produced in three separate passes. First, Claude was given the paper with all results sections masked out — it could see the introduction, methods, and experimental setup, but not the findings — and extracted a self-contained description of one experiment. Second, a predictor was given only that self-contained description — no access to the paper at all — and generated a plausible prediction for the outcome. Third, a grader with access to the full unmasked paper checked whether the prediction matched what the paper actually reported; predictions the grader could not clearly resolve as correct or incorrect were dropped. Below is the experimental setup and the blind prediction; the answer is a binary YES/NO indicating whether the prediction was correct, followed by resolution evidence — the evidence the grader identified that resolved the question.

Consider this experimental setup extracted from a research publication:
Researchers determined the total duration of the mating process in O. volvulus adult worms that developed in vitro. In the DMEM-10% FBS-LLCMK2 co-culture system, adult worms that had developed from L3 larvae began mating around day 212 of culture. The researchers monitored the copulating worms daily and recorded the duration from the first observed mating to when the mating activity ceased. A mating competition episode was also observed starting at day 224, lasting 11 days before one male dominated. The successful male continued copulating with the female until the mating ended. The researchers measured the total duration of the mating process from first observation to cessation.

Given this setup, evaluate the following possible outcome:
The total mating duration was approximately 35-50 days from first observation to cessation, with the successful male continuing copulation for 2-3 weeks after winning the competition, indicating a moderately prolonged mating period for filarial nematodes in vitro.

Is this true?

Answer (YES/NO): NO